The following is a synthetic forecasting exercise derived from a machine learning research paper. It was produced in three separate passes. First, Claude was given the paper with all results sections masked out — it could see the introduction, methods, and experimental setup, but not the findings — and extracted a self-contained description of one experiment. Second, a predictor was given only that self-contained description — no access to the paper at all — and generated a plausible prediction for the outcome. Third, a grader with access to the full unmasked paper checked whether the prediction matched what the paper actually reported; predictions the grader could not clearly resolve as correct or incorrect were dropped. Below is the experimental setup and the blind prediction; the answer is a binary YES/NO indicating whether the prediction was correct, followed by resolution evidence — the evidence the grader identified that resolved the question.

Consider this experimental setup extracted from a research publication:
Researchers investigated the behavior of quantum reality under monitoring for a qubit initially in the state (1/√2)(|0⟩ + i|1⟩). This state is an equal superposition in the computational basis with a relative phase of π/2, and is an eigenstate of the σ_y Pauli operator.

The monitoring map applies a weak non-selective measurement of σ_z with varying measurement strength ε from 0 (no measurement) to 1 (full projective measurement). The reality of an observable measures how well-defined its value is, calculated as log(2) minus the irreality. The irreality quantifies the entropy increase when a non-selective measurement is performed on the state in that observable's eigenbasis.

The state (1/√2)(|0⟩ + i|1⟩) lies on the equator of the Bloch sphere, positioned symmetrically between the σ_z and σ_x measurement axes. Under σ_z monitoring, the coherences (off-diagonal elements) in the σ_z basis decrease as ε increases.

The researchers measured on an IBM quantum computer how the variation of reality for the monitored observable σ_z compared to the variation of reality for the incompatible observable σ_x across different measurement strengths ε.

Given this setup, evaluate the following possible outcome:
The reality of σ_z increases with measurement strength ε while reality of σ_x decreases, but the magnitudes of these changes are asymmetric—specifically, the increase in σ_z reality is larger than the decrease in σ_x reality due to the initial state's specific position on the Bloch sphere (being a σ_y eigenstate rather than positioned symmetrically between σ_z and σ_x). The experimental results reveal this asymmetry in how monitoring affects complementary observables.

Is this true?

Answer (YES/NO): NO